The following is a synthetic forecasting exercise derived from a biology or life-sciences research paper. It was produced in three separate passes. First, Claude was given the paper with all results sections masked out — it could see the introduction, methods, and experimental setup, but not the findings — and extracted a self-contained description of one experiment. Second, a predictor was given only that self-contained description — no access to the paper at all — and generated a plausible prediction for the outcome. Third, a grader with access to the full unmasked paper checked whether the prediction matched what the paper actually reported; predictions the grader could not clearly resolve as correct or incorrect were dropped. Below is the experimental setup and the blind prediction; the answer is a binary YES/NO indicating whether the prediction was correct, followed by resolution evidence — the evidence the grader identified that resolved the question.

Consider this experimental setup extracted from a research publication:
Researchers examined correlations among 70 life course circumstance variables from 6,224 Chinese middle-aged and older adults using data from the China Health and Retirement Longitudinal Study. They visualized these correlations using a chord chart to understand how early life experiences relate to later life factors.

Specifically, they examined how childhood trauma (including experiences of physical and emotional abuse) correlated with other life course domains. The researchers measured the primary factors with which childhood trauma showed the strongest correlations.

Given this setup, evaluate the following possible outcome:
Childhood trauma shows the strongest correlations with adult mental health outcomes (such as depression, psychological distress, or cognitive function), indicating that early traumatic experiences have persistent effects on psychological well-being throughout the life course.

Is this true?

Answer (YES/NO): NO